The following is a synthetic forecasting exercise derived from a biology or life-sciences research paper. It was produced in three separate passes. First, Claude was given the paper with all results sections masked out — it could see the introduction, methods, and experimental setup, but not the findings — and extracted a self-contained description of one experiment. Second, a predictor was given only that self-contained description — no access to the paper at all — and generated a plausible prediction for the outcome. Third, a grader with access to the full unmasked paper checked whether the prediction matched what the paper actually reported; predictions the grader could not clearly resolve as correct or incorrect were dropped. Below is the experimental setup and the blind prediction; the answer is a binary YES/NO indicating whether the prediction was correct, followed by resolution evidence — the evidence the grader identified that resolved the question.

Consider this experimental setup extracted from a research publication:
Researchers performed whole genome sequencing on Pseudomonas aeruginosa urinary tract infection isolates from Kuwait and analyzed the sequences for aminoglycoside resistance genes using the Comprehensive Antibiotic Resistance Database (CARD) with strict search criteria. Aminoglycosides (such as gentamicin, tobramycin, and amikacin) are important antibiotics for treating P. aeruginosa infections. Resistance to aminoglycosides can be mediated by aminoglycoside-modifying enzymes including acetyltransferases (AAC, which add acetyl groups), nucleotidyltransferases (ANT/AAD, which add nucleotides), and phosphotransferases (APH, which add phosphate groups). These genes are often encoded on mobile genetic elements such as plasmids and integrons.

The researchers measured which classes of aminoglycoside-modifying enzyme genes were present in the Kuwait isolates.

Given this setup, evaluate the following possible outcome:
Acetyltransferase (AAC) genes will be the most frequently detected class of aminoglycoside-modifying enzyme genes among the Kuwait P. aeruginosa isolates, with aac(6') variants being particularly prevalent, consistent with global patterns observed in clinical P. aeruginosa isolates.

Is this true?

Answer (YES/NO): NO